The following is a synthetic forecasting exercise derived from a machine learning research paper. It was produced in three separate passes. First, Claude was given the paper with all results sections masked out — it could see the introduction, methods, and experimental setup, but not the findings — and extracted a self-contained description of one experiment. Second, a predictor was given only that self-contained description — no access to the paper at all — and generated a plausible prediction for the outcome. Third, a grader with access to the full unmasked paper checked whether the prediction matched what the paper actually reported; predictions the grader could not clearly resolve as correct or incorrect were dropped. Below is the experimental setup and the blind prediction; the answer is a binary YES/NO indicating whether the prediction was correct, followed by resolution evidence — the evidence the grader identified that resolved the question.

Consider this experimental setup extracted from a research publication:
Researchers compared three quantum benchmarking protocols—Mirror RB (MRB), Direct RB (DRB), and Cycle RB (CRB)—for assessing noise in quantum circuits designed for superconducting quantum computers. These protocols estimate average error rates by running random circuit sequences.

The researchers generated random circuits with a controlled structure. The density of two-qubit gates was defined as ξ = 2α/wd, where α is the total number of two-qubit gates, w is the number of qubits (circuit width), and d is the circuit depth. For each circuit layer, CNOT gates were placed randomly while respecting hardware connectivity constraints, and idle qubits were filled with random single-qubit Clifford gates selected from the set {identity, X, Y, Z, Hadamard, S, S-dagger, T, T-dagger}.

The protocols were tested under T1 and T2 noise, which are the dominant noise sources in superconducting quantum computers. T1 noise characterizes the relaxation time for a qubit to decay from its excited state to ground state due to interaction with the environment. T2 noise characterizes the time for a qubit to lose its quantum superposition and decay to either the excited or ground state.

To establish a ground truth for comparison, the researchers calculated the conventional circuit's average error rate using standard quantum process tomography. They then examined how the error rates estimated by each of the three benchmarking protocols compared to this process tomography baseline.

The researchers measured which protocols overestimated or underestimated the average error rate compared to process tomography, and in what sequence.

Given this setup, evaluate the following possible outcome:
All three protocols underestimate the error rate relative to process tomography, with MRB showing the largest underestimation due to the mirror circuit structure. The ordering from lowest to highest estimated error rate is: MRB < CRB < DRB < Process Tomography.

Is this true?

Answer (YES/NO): NO